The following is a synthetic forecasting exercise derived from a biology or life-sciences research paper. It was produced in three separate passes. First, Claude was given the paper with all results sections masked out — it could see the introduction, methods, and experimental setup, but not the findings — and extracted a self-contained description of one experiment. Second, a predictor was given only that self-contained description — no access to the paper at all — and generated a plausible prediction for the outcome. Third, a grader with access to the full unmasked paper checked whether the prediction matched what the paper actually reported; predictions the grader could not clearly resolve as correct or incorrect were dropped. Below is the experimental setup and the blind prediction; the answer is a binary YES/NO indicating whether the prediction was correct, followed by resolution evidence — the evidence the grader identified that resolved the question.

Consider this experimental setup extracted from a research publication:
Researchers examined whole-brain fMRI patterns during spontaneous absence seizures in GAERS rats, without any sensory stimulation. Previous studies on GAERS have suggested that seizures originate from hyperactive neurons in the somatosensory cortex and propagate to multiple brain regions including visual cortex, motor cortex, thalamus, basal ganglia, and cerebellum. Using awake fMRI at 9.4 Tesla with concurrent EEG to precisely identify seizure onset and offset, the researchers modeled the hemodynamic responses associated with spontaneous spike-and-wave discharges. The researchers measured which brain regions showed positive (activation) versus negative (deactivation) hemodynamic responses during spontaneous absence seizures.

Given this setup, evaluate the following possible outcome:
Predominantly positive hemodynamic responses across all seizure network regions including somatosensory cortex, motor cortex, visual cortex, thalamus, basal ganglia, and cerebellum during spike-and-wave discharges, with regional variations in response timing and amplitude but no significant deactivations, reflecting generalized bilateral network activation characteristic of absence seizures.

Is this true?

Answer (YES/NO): NO